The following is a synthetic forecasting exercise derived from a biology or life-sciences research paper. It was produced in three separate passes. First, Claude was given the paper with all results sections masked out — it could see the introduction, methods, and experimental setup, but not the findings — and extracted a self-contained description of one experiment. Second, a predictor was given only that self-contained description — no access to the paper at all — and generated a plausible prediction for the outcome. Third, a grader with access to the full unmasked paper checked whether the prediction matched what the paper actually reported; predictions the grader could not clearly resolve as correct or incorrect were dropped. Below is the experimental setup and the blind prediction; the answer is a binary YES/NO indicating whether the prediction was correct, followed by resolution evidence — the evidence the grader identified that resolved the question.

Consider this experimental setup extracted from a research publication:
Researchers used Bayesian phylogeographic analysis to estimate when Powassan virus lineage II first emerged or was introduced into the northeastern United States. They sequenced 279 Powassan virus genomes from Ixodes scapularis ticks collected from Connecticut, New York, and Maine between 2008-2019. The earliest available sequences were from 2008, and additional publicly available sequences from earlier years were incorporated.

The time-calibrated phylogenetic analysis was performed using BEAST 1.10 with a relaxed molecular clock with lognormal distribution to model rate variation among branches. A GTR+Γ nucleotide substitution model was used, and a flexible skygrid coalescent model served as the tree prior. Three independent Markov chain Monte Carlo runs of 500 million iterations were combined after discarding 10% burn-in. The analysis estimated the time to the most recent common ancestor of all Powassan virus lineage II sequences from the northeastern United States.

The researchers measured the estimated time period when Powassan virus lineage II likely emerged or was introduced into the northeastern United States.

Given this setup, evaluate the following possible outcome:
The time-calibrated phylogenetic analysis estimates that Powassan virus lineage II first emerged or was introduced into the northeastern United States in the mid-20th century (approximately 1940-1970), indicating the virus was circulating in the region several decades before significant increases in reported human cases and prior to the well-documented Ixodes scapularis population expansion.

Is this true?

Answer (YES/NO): NO